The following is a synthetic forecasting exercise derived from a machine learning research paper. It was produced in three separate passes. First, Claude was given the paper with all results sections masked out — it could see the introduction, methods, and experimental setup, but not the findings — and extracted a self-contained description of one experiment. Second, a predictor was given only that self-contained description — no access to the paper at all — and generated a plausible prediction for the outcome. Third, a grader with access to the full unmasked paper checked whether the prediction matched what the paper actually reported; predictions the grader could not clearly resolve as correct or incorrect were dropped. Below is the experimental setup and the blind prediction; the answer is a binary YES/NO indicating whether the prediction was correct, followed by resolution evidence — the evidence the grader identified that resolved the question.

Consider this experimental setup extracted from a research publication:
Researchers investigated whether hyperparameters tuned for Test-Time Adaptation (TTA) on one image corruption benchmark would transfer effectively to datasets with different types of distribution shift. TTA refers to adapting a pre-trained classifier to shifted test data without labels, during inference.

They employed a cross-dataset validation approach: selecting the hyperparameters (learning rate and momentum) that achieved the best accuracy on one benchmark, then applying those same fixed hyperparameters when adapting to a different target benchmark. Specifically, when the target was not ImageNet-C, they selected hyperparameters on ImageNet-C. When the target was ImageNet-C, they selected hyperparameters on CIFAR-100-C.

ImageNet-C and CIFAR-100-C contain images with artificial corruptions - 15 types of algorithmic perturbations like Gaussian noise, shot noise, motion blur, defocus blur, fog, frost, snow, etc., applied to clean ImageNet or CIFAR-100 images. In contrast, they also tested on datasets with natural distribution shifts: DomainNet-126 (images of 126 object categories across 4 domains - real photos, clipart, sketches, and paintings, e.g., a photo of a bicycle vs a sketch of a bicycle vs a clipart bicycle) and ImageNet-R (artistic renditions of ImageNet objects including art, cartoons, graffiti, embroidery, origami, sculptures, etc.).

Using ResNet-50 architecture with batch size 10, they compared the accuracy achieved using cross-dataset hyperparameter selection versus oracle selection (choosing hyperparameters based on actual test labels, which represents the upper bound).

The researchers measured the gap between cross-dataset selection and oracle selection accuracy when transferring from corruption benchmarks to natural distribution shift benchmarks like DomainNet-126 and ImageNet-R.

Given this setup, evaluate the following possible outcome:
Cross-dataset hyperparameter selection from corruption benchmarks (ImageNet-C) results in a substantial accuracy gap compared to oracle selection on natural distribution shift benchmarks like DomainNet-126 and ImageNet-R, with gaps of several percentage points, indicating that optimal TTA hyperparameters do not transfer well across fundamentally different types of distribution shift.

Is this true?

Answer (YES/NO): NO